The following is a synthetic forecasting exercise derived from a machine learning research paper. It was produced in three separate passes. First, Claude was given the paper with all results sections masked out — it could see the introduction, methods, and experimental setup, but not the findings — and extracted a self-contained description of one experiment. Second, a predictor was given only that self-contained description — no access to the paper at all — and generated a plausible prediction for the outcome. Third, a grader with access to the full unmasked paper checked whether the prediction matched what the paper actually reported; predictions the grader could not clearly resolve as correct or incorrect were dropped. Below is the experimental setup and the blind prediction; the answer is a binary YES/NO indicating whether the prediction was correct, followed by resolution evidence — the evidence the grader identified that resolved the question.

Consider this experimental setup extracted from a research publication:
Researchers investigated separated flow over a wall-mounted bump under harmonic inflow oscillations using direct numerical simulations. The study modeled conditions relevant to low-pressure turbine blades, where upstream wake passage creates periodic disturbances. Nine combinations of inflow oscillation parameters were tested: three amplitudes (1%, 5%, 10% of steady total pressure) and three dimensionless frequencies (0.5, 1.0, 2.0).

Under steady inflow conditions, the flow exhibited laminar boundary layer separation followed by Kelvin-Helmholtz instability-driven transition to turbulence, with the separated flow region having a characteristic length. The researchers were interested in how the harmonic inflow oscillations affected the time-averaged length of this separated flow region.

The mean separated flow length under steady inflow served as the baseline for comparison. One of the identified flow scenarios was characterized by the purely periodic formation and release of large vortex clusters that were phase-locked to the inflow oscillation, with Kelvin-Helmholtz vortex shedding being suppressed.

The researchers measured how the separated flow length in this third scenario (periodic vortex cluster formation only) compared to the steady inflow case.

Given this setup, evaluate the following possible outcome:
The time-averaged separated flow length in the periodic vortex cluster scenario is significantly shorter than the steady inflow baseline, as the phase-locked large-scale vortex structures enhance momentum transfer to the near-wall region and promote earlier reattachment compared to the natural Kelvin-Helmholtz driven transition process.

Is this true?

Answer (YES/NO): YES